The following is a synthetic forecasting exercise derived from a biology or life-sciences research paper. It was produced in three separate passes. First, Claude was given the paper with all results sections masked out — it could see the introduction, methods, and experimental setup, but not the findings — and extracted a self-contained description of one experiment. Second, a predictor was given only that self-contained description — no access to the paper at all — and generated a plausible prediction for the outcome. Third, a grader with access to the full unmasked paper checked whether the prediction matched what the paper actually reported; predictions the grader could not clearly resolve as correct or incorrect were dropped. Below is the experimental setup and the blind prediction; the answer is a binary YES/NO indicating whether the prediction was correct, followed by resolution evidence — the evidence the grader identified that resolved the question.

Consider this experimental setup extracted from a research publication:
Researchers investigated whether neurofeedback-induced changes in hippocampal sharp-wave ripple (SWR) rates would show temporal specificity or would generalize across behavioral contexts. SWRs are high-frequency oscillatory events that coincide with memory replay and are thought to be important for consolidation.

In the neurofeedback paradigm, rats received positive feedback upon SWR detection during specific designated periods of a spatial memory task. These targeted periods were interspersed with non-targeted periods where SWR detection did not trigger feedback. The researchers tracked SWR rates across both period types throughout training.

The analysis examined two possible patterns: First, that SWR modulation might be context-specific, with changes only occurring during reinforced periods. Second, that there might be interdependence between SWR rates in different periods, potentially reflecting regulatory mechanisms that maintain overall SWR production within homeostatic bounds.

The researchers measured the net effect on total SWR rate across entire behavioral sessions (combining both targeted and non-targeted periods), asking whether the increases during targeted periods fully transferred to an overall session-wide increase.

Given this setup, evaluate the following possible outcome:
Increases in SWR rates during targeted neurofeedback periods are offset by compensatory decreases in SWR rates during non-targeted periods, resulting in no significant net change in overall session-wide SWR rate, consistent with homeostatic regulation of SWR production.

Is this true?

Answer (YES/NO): NO